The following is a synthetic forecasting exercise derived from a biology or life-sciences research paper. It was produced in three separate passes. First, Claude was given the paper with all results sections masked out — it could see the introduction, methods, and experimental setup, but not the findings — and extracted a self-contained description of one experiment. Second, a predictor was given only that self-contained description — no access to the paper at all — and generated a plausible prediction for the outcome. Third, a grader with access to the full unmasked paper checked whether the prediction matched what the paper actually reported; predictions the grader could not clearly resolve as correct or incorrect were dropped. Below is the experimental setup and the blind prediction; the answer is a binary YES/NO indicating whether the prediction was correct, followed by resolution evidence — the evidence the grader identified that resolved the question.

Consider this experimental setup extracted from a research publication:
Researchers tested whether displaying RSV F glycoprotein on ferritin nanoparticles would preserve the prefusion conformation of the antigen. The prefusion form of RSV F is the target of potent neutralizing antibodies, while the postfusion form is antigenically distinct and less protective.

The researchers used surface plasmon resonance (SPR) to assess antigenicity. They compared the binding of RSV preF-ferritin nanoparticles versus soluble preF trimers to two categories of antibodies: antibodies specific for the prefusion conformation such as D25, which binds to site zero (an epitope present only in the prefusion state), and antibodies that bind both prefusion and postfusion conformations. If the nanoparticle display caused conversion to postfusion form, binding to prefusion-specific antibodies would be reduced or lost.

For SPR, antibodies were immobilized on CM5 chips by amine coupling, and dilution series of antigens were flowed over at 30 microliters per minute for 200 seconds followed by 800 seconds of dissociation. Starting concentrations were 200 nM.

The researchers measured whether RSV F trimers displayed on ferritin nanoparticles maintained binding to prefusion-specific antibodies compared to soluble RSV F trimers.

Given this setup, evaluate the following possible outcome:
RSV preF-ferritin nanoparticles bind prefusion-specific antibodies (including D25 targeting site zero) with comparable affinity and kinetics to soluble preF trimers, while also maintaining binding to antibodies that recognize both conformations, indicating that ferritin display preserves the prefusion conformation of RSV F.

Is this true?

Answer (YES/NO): NO